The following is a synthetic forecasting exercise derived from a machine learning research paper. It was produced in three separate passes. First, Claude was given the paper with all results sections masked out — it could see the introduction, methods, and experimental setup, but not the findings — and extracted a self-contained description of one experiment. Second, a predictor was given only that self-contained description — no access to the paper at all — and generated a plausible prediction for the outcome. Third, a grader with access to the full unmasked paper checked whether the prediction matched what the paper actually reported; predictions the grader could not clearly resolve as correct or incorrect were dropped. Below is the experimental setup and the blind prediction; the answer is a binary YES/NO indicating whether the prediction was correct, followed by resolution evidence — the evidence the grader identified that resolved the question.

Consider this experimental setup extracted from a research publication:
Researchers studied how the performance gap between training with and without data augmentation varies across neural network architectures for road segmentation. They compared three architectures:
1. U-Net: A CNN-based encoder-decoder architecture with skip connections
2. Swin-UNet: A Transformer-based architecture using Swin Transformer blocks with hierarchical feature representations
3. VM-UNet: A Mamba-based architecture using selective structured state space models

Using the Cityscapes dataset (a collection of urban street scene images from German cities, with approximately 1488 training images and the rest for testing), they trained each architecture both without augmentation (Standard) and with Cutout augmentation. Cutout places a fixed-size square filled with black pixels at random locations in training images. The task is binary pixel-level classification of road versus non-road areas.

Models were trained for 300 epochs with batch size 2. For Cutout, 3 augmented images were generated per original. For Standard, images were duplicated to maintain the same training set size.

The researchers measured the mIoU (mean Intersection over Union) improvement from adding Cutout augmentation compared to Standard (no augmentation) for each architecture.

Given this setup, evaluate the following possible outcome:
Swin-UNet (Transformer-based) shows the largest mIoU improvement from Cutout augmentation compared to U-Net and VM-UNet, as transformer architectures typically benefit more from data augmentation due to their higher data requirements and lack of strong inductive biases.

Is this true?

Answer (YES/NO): YES